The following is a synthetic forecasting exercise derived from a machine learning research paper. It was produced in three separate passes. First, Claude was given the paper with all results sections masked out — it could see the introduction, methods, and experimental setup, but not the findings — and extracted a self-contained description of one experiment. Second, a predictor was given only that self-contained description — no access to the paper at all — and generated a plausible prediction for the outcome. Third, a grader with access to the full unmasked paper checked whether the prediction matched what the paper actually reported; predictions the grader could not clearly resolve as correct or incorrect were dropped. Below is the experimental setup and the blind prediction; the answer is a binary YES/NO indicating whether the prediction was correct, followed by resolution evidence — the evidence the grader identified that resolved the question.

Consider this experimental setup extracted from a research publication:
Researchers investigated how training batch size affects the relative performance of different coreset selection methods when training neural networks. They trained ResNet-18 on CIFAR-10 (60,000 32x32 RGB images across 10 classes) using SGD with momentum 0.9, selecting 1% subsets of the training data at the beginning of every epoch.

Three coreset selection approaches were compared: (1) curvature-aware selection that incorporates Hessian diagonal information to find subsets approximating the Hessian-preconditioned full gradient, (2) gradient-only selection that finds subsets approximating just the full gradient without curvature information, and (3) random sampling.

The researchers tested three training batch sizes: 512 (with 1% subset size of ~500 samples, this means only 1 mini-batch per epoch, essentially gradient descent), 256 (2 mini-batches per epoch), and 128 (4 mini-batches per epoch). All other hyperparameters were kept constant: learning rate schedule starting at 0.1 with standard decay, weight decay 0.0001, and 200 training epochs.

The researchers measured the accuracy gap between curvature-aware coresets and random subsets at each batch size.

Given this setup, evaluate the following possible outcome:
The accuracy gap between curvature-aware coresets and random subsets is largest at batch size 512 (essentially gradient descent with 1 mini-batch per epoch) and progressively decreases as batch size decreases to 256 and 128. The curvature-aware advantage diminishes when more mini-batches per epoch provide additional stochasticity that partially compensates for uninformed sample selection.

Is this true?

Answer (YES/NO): YES